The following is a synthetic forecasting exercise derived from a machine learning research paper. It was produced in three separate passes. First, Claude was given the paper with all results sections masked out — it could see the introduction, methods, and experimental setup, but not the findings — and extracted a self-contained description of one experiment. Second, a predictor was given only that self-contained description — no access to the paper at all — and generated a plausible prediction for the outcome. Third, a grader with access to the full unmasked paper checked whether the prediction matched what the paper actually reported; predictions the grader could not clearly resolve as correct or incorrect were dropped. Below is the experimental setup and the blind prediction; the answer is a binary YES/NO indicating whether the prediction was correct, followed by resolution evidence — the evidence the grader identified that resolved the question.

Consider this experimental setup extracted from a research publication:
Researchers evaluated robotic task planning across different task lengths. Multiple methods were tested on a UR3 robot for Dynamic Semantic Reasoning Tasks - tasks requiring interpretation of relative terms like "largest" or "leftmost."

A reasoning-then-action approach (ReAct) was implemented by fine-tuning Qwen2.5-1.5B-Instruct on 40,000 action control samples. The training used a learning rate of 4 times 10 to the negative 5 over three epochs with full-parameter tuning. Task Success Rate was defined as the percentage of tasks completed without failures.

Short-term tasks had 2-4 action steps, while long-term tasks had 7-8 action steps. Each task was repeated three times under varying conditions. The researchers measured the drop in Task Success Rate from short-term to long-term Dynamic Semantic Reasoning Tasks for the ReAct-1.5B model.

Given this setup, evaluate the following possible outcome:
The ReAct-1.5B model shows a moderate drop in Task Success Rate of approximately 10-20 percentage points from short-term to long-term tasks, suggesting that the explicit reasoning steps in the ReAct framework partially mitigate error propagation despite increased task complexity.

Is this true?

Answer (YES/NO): NO